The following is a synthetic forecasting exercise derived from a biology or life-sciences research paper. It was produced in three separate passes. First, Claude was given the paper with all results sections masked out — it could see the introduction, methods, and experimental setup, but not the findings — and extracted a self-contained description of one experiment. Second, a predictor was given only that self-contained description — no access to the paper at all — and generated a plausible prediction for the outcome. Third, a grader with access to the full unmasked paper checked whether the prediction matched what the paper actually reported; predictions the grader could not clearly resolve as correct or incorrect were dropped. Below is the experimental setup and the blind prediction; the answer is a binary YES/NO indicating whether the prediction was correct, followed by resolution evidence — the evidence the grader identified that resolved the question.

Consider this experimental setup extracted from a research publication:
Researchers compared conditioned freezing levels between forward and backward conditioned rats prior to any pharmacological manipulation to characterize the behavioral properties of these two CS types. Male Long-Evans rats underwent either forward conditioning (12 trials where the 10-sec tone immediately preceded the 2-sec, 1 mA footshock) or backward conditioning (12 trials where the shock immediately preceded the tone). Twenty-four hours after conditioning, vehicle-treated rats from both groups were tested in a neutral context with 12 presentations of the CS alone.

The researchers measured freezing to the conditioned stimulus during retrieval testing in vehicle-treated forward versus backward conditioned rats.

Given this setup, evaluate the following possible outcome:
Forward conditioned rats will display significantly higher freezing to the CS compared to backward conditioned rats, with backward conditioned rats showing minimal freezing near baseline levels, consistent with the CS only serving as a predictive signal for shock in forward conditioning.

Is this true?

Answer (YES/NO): NO